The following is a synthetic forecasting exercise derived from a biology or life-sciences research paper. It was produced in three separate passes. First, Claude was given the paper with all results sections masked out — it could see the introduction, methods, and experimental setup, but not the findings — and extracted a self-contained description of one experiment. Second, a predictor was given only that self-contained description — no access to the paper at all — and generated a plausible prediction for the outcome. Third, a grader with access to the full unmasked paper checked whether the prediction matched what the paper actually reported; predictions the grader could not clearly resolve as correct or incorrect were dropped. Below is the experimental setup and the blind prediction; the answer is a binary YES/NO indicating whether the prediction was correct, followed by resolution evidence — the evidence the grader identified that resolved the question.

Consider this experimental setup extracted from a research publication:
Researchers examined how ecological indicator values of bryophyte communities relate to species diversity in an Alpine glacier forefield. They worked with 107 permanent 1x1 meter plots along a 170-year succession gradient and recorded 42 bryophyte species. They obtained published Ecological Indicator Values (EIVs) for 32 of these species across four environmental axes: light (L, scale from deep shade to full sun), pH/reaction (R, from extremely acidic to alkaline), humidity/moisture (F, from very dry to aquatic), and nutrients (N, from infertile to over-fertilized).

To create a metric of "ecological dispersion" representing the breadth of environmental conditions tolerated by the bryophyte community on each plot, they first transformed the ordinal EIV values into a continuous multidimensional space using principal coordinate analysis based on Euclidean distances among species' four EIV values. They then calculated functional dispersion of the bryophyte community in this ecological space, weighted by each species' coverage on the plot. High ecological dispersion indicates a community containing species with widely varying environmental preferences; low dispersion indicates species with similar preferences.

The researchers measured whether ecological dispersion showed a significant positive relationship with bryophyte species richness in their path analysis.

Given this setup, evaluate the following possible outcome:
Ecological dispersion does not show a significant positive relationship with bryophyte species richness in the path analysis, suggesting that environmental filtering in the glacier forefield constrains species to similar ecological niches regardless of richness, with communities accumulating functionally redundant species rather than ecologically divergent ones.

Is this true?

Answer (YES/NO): NO